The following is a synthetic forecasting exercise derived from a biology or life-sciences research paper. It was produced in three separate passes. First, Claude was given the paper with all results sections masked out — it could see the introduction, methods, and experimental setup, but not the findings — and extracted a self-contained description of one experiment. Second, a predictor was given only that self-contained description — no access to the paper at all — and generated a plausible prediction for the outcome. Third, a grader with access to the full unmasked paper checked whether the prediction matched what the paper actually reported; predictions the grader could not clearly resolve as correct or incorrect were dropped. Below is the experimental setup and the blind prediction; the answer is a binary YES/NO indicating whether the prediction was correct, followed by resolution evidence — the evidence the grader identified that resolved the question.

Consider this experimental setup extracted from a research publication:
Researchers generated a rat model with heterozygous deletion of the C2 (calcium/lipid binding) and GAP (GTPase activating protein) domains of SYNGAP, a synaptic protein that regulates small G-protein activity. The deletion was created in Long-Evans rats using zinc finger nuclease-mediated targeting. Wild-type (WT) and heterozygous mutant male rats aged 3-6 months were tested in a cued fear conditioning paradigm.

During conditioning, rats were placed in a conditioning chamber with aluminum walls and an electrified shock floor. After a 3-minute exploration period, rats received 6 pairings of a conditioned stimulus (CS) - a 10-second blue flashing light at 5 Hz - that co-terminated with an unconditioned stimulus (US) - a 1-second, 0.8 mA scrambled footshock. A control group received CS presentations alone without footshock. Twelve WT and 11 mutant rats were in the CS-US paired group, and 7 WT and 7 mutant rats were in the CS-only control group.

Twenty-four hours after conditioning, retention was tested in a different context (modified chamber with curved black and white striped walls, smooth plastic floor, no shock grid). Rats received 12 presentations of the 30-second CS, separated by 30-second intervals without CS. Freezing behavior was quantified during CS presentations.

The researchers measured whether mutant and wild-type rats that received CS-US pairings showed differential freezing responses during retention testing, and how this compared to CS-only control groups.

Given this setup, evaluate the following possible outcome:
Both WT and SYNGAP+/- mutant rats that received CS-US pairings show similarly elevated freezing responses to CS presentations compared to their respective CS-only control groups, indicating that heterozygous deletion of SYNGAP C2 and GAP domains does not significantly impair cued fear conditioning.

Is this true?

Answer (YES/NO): YES